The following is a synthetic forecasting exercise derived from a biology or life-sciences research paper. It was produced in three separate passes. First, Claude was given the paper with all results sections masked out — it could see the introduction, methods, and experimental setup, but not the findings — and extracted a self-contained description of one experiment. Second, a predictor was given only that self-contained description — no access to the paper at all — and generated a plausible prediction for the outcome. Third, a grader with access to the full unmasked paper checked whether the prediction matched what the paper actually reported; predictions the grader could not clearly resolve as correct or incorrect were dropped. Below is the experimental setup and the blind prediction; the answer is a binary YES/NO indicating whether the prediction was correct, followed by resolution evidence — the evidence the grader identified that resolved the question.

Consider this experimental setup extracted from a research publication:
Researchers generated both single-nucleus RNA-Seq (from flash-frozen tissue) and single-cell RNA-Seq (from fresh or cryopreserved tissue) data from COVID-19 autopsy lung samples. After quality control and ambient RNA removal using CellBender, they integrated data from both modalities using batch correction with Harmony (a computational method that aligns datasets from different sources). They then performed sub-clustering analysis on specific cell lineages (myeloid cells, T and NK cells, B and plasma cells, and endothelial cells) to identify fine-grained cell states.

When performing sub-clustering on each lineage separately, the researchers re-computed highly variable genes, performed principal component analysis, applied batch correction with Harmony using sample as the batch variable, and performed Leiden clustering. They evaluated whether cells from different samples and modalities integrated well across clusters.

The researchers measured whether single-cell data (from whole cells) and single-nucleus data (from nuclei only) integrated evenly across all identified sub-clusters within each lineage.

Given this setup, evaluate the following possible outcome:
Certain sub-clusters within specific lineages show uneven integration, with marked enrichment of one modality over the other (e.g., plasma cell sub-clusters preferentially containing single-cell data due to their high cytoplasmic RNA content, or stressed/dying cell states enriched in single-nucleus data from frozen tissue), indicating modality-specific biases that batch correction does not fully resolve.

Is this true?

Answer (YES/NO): YES